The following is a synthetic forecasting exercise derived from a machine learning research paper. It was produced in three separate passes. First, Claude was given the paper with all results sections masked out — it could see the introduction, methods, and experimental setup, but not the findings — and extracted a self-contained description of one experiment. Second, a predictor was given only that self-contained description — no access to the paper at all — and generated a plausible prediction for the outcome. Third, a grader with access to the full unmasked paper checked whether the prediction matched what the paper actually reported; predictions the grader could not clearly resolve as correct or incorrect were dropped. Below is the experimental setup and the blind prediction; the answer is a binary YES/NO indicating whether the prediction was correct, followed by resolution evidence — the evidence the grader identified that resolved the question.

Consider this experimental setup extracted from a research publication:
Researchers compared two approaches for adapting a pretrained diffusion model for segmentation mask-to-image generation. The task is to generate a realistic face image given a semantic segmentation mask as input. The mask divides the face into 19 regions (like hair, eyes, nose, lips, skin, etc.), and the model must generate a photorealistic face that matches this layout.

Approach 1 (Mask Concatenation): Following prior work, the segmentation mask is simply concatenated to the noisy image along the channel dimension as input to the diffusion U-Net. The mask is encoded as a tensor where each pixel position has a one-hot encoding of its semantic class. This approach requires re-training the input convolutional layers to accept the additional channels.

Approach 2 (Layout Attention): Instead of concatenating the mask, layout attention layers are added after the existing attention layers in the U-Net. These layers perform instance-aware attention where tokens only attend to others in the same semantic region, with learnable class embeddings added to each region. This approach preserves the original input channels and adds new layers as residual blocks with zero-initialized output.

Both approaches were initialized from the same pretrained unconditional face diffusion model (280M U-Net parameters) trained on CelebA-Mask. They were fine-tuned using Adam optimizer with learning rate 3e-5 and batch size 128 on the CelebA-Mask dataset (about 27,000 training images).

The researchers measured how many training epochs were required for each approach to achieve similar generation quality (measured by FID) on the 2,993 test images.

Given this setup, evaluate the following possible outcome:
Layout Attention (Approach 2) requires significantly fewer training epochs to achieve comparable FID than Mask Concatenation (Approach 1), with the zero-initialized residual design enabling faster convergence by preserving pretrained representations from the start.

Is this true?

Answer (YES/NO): YES